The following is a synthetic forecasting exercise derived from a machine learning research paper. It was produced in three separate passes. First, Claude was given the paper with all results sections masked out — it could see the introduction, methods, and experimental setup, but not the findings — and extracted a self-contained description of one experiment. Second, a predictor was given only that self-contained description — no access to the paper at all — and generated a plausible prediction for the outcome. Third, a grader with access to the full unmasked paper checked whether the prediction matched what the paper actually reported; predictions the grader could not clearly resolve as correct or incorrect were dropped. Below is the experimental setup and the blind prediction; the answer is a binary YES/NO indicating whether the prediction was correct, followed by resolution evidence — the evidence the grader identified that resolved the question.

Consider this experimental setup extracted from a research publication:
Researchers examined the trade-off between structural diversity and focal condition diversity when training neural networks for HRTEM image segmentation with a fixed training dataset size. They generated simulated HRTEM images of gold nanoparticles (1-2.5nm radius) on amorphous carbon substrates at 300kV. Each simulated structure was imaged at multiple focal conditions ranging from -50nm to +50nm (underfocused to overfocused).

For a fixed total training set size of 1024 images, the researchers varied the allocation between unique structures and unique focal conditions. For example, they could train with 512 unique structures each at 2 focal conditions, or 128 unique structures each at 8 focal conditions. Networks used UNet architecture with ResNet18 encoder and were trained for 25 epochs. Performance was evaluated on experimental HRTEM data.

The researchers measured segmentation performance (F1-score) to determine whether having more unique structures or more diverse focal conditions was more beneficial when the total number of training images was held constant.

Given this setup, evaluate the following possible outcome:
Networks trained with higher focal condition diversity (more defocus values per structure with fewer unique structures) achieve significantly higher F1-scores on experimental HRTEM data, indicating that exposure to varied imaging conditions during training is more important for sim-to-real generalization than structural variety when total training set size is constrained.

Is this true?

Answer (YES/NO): NO